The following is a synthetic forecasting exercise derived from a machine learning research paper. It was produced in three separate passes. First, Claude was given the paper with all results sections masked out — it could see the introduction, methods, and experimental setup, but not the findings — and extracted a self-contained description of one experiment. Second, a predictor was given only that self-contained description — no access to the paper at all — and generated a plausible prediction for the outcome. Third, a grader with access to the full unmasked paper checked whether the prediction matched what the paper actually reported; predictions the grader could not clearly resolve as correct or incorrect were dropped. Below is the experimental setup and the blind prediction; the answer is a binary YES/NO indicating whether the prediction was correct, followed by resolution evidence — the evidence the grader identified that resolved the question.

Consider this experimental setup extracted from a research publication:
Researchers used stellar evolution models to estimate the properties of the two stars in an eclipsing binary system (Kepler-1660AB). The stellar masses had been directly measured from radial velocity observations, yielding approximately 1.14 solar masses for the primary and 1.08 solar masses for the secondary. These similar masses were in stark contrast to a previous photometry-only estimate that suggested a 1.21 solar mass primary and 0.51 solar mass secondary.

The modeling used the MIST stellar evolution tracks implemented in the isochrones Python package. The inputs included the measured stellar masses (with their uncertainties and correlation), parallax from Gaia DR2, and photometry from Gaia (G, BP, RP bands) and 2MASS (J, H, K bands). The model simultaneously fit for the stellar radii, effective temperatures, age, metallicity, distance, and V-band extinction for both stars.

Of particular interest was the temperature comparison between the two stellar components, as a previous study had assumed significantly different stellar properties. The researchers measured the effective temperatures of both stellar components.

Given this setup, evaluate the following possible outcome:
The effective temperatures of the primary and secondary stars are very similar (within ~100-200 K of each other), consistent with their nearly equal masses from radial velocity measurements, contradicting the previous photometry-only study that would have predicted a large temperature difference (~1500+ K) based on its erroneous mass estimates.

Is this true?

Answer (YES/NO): YES